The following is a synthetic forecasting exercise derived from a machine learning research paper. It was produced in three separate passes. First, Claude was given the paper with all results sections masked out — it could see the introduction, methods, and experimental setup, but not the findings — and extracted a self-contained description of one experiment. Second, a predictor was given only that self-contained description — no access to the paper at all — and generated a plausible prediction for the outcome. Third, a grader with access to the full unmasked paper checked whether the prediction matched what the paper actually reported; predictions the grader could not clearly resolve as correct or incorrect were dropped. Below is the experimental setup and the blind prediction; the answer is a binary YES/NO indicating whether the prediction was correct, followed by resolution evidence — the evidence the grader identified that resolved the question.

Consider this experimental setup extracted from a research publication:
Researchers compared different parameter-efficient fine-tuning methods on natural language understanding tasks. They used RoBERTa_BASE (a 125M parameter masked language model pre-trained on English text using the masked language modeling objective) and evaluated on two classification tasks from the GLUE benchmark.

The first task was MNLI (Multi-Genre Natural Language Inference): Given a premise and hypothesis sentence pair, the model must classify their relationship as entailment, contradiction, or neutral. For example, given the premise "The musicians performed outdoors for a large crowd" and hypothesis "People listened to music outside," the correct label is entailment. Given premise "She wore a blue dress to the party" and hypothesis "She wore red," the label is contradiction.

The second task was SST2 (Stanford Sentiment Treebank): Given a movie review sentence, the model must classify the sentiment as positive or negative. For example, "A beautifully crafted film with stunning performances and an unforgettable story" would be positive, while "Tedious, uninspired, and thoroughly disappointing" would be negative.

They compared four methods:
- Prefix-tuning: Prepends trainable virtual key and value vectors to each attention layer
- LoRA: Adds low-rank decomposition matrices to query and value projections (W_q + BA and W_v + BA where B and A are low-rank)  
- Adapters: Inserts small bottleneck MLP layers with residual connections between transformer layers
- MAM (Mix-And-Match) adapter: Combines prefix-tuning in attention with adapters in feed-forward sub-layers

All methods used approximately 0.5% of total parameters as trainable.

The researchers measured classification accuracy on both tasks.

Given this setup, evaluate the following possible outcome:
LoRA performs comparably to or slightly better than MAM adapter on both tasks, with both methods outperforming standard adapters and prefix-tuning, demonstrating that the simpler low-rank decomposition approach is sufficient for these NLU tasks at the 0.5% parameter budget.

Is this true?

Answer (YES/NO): NO